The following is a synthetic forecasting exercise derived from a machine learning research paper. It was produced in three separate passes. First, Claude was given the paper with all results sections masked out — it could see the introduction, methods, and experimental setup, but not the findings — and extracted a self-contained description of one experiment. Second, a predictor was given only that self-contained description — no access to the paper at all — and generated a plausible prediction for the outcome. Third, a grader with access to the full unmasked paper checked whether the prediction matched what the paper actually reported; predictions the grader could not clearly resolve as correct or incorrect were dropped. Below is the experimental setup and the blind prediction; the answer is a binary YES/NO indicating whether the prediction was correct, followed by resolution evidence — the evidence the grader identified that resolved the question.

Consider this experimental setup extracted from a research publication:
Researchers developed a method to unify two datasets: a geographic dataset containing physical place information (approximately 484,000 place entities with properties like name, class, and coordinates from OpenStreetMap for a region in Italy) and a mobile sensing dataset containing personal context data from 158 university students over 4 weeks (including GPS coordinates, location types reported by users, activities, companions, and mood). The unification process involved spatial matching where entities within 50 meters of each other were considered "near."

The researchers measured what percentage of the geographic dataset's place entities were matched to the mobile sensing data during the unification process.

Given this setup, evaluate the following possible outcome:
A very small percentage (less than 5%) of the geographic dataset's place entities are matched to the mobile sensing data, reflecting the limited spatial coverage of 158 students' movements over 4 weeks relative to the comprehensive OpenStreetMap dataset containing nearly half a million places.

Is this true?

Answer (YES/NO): YES